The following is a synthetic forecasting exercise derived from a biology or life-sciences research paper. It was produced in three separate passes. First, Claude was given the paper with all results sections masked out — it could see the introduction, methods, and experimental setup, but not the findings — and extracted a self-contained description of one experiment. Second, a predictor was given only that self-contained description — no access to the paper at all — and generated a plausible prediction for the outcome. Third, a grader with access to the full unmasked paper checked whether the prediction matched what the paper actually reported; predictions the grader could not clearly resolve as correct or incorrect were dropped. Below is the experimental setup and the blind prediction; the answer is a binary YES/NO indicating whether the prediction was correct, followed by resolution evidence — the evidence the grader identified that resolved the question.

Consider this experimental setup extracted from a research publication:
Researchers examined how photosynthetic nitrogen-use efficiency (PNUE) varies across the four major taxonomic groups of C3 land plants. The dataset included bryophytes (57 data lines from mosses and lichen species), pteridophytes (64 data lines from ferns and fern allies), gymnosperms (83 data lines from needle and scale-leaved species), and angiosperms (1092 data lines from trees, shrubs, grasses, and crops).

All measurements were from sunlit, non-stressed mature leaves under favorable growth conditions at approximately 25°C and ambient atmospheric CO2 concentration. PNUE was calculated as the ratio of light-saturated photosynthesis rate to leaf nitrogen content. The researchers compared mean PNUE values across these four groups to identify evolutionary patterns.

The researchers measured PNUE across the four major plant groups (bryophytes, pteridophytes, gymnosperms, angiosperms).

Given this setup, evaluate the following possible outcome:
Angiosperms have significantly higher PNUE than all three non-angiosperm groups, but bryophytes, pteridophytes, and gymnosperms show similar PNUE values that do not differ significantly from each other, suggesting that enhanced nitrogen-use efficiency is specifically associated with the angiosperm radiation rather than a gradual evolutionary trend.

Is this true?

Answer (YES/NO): YES